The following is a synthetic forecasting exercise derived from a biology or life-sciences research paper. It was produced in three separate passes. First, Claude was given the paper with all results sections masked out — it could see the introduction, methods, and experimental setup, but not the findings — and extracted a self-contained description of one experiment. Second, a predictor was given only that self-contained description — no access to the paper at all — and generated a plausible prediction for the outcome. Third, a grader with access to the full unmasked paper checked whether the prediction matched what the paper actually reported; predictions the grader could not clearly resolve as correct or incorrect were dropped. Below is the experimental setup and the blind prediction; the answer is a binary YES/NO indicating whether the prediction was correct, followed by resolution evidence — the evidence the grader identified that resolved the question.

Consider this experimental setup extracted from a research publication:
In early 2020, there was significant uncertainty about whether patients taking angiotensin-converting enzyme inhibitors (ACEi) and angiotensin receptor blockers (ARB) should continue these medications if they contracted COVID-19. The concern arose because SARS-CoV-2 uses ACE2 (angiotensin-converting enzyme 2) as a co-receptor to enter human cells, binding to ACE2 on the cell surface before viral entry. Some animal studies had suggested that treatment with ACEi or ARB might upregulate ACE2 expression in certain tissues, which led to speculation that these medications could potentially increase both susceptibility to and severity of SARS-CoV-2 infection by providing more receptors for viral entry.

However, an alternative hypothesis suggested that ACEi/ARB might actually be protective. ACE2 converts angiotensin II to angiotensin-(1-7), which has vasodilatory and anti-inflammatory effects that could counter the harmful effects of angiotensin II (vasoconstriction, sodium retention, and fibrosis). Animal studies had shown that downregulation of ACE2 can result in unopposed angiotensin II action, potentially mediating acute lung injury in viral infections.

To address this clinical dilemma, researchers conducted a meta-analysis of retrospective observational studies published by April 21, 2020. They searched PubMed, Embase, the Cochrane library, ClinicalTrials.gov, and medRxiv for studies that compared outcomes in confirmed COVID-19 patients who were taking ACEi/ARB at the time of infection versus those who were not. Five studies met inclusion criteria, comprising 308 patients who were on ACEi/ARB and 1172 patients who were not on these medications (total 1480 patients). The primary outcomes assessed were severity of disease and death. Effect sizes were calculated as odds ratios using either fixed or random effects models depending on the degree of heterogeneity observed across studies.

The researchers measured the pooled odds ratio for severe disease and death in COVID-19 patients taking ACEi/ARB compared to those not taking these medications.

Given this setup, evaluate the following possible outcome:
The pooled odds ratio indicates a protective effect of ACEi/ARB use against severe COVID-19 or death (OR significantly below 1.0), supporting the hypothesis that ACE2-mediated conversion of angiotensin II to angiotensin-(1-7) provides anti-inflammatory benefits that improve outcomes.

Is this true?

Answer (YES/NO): YES